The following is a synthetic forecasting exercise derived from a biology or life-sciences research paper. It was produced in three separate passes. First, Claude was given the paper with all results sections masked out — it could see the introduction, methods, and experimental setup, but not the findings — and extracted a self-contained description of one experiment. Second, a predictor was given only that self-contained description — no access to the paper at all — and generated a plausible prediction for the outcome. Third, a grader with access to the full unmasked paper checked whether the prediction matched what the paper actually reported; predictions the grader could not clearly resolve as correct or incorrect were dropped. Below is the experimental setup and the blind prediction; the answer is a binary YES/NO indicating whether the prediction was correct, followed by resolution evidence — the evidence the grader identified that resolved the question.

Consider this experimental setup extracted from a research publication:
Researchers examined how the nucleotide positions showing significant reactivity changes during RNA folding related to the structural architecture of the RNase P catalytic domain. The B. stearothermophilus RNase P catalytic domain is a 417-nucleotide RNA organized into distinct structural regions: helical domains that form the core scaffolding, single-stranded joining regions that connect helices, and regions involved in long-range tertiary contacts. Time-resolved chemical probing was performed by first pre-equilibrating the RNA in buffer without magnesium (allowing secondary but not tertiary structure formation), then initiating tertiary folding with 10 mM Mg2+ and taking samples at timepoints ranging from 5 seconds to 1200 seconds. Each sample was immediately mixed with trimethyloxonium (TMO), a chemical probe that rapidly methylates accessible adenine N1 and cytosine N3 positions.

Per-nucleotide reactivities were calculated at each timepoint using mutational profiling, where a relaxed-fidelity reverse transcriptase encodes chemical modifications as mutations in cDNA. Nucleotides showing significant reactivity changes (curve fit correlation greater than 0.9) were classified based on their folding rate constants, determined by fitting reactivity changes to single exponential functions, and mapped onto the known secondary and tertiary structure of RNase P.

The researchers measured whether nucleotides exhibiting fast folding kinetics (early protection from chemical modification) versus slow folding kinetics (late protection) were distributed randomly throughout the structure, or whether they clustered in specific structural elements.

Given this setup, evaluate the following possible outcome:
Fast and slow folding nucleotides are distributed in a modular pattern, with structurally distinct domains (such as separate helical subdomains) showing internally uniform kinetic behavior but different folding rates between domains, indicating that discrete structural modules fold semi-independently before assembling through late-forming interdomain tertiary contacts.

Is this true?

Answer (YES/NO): NO